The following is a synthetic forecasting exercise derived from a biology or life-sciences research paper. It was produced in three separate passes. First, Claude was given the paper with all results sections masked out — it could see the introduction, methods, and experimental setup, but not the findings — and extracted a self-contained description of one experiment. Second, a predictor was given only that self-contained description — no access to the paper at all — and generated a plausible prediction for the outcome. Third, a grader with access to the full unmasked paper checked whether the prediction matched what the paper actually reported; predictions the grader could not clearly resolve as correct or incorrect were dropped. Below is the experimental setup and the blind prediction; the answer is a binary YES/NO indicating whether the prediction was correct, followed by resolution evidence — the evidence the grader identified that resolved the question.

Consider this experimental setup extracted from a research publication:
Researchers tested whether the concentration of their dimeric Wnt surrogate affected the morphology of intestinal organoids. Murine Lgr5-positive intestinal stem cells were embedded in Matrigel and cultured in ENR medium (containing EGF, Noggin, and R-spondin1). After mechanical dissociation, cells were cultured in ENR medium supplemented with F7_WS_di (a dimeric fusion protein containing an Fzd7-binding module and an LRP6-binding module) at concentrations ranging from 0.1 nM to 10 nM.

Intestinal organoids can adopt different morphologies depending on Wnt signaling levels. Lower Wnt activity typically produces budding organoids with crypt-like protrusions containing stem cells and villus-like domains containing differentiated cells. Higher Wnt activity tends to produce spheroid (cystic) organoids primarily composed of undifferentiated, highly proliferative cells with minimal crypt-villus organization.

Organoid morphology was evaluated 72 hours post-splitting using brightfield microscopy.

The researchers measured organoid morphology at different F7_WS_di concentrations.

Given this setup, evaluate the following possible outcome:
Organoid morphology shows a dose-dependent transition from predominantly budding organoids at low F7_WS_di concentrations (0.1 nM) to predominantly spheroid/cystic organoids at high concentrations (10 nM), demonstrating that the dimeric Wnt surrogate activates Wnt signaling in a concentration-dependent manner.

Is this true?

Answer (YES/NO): NO